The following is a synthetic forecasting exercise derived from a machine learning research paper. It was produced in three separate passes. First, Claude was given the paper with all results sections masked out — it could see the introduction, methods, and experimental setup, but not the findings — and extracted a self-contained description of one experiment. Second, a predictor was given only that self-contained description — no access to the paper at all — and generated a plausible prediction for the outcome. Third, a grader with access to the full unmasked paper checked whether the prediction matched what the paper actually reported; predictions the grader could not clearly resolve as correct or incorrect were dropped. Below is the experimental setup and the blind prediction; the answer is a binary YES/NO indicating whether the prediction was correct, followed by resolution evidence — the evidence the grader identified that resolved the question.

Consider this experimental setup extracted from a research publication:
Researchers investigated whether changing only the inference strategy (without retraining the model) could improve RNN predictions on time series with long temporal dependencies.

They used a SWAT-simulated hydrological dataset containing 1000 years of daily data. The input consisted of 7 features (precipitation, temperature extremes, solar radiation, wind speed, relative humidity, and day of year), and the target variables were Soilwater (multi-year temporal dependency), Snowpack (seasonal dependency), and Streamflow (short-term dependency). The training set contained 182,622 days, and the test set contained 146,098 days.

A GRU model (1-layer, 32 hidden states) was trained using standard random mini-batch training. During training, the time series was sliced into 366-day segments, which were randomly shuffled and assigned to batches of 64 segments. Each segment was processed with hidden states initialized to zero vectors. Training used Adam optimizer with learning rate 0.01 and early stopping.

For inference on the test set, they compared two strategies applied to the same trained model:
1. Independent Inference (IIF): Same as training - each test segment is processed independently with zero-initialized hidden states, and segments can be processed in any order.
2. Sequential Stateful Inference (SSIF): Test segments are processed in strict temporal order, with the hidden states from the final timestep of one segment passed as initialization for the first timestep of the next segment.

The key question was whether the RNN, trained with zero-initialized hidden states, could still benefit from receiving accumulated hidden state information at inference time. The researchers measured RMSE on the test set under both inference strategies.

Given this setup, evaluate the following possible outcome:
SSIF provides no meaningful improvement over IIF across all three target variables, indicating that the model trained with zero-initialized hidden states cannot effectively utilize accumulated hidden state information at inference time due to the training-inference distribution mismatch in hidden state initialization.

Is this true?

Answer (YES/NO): NO